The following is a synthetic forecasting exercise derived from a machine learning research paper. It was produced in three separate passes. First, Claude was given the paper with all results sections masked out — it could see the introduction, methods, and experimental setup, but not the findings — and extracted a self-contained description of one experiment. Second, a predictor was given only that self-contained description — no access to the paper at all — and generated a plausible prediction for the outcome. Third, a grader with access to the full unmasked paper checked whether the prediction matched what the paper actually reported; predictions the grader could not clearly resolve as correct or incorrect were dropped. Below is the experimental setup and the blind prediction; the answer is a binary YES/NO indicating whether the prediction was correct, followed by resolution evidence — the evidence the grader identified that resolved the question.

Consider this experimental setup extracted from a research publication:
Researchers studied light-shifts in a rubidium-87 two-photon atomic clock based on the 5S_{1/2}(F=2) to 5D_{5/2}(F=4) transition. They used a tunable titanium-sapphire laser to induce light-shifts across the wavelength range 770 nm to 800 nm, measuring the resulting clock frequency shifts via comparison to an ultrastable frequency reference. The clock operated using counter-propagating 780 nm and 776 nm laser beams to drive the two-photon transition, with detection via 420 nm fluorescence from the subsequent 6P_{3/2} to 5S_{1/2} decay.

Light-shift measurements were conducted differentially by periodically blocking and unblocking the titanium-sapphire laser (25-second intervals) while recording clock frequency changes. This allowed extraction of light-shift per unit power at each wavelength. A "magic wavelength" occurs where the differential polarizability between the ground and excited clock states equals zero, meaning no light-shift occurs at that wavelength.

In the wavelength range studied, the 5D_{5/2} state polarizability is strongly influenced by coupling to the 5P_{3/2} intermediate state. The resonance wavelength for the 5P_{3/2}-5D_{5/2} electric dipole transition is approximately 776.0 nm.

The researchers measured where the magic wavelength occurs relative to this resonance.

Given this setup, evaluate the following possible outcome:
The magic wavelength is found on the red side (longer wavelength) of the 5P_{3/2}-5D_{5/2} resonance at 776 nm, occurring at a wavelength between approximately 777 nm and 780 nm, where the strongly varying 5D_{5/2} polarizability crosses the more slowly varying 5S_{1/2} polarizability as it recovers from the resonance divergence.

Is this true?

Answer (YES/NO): NO